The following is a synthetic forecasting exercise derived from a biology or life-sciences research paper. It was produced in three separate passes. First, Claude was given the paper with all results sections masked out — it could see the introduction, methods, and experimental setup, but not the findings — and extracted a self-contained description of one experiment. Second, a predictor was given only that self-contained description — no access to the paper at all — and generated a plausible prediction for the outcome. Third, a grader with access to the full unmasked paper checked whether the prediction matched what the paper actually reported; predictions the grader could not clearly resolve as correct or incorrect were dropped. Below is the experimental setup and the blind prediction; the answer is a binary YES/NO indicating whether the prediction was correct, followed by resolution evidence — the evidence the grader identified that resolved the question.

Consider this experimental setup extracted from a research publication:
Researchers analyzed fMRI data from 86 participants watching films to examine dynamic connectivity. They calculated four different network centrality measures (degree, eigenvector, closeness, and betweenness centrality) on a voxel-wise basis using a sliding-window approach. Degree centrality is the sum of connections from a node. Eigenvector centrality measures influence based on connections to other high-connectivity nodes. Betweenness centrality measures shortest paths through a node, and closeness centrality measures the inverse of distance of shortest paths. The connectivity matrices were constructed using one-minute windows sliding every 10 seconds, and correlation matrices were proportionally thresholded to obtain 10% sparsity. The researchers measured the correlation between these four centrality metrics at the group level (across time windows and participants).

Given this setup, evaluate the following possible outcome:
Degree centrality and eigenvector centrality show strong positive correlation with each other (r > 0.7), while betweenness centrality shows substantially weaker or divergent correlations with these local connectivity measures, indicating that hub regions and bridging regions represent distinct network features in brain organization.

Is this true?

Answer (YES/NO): NO